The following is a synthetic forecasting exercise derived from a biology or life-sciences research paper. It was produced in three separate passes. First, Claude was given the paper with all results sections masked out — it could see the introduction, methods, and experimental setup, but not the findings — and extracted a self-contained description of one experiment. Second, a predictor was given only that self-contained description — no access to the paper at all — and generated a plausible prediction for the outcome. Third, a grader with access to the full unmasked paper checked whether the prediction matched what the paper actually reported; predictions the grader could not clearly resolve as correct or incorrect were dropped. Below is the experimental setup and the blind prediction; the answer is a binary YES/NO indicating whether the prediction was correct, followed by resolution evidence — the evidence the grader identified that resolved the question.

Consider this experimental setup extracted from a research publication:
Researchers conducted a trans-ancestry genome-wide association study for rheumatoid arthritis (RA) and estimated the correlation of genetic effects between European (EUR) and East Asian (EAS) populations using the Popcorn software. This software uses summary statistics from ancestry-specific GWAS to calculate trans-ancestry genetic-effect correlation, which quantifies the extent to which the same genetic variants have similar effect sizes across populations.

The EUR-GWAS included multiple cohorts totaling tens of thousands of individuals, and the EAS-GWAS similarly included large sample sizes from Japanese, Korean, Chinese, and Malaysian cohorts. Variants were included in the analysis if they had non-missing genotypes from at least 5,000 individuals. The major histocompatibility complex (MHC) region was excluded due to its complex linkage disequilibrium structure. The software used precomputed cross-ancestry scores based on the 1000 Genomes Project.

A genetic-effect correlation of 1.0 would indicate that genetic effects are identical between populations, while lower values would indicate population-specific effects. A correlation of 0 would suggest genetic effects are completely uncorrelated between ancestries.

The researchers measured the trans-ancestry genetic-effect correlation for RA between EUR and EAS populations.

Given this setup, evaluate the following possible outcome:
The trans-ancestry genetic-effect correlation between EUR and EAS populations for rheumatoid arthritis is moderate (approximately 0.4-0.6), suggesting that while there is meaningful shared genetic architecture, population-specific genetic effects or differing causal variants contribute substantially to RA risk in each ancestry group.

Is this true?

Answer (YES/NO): NO